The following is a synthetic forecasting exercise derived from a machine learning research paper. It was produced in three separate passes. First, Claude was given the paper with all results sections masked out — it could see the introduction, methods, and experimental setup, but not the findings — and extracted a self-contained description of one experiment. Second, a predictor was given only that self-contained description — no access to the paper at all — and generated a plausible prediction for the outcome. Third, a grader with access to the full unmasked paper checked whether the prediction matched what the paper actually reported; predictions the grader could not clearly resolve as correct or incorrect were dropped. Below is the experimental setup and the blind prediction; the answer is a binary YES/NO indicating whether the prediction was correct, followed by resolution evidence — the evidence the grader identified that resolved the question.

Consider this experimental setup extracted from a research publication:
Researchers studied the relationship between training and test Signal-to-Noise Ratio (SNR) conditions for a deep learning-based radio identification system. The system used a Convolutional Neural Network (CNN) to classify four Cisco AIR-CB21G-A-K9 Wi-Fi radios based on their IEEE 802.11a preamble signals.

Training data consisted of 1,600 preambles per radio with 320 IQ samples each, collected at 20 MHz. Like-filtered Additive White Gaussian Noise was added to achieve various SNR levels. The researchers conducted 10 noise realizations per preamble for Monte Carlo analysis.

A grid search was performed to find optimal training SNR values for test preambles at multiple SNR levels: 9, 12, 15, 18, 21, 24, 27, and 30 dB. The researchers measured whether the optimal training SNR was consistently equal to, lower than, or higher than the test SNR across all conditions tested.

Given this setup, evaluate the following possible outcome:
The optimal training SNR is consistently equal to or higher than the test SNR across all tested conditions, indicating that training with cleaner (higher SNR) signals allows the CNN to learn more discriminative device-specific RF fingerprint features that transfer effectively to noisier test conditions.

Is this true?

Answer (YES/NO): NO